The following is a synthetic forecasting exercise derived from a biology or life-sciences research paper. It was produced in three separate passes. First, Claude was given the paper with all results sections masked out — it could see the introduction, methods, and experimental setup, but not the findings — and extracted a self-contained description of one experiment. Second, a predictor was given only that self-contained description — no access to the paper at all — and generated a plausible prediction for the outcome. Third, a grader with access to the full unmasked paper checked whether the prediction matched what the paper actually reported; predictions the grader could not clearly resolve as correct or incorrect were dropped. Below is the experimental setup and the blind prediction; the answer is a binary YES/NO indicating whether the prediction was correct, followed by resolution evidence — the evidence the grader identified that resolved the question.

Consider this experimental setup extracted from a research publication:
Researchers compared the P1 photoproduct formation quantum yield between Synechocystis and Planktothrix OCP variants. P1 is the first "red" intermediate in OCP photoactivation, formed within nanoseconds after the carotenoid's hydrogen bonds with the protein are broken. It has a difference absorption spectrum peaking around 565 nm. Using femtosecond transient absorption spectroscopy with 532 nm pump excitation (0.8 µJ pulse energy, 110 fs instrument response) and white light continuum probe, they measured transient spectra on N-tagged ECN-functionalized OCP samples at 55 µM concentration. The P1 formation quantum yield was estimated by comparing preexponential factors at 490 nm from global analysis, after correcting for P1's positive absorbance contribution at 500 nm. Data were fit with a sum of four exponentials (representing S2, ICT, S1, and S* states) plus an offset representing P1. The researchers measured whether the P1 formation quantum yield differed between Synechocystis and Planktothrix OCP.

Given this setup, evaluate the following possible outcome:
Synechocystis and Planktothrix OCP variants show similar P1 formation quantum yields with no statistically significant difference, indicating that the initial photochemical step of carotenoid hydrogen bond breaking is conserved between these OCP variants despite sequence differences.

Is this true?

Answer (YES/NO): YES